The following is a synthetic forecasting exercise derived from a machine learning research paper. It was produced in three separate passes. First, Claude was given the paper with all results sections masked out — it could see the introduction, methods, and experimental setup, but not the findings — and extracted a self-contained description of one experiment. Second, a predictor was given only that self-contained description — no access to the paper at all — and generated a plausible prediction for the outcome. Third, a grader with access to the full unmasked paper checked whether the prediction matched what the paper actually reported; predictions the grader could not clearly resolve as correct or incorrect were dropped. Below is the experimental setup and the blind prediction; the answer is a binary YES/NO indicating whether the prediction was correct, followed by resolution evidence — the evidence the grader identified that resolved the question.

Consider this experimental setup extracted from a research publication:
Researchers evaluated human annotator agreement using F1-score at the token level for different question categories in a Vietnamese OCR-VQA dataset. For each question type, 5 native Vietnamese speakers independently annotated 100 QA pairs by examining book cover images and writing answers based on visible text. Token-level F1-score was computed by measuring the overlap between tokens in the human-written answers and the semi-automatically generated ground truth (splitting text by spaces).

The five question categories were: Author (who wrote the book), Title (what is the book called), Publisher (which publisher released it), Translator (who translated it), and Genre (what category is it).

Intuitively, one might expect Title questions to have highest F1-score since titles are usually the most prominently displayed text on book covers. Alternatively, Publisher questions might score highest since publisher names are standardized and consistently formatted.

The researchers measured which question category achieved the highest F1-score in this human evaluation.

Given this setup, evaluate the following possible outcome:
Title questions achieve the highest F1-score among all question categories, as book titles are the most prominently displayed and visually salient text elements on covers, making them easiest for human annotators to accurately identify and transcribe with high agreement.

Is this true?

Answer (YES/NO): NO